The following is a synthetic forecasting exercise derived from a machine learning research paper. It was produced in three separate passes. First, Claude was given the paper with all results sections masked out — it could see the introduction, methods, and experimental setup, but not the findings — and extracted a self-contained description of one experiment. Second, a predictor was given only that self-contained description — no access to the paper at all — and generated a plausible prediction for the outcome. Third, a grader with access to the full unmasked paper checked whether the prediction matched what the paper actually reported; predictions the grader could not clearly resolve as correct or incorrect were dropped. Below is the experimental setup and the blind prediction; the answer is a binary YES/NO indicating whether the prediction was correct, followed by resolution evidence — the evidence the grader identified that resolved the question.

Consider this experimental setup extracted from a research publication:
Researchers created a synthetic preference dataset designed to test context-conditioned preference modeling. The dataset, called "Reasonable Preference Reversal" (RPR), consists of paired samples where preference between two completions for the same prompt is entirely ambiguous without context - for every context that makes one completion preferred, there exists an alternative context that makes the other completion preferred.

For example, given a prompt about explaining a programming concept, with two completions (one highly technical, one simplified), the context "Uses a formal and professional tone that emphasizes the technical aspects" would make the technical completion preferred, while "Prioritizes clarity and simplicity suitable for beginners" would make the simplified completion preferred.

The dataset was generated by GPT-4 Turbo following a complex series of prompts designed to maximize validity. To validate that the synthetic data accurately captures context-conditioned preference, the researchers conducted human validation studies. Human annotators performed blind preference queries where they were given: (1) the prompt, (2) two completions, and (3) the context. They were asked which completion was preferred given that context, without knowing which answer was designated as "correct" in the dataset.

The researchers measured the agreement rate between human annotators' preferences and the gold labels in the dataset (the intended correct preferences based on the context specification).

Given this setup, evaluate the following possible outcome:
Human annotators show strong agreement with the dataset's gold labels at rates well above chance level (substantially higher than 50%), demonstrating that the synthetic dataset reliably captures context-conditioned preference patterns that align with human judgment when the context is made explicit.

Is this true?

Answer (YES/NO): YES